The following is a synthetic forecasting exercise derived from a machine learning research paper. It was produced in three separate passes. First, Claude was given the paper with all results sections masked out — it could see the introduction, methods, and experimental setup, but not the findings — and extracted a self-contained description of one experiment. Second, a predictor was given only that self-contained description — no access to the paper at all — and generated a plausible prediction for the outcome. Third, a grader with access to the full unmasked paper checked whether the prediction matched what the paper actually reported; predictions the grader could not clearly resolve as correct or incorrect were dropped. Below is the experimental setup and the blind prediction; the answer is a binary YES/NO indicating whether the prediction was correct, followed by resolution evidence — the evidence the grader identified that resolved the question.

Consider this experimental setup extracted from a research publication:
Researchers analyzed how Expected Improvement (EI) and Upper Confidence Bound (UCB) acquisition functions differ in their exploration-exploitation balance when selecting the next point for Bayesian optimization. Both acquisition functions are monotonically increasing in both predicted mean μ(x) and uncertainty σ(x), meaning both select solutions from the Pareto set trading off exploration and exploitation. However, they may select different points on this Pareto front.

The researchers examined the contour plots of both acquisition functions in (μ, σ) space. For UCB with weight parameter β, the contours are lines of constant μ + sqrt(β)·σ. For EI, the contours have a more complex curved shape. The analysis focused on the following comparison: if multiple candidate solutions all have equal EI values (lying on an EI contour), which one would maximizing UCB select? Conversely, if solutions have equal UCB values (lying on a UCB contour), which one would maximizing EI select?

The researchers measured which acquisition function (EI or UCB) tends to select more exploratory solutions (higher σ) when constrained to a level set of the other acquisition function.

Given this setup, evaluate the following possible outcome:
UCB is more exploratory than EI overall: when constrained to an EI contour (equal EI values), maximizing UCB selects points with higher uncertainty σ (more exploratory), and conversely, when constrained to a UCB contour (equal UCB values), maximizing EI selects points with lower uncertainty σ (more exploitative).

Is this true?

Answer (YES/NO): YES